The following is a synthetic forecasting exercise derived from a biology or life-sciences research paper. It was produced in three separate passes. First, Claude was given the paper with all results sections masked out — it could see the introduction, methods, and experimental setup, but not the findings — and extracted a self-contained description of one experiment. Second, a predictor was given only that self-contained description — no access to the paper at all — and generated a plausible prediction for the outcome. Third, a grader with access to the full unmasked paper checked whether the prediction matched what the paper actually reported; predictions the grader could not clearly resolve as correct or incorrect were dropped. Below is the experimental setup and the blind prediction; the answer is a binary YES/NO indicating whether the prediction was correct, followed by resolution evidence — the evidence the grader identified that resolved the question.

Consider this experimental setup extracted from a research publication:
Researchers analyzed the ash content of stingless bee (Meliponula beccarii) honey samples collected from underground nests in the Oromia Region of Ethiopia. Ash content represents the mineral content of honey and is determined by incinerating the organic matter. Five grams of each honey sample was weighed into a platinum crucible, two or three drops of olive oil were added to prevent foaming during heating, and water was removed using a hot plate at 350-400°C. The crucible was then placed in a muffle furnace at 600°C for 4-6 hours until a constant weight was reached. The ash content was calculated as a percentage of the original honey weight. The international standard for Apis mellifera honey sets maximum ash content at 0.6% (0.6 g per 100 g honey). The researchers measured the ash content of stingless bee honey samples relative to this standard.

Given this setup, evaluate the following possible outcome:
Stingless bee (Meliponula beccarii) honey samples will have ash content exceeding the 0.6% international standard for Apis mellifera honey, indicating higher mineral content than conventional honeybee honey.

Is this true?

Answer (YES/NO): NO